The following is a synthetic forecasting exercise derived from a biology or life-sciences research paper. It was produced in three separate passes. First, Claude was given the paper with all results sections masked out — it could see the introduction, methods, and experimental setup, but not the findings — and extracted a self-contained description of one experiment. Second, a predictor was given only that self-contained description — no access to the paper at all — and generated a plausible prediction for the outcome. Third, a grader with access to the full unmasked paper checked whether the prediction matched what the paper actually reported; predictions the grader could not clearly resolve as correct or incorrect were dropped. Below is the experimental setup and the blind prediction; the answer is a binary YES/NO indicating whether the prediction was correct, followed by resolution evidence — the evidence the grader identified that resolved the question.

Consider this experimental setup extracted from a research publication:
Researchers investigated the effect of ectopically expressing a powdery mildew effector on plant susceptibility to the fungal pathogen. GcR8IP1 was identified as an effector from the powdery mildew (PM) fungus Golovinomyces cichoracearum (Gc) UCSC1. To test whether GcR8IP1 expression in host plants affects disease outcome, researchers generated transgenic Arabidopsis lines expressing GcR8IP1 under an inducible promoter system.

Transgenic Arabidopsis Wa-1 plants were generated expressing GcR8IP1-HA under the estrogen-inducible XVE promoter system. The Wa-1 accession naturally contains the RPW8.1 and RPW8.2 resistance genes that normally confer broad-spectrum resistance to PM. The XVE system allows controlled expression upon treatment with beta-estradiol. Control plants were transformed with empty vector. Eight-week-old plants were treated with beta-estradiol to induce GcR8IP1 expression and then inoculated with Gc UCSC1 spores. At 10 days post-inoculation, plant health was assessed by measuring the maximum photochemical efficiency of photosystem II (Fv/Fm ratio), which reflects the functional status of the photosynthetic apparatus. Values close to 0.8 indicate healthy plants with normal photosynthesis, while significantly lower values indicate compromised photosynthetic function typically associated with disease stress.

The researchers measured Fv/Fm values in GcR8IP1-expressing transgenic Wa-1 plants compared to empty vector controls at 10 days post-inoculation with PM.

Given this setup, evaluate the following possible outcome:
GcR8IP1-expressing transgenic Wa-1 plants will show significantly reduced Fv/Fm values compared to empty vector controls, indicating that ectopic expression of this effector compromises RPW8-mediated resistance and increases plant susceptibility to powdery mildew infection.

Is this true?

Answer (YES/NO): YES